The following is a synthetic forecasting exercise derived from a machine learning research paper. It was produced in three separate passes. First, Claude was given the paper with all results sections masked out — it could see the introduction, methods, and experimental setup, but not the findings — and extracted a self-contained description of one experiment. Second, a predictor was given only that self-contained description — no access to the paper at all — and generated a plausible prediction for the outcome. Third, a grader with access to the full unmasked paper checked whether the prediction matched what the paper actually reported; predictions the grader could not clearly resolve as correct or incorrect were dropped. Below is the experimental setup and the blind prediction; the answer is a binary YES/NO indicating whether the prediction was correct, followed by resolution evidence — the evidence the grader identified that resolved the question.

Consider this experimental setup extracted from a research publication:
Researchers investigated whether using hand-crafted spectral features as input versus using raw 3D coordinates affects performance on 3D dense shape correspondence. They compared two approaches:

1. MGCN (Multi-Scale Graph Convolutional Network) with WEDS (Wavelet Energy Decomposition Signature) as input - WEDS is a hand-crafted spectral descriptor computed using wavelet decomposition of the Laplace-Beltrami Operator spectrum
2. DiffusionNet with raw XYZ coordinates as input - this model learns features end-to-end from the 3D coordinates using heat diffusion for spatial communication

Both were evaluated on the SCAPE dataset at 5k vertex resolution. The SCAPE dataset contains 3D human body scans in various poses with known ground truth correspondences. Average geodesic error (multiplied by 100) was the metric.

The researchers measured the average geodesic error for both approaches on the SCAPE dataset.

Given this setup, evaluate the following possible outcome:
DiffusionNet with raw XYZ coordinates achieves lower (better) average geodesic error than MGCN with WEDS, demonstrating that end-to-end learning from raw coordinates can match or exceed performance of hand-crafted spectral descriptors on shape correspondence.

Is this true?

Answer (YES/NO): YES